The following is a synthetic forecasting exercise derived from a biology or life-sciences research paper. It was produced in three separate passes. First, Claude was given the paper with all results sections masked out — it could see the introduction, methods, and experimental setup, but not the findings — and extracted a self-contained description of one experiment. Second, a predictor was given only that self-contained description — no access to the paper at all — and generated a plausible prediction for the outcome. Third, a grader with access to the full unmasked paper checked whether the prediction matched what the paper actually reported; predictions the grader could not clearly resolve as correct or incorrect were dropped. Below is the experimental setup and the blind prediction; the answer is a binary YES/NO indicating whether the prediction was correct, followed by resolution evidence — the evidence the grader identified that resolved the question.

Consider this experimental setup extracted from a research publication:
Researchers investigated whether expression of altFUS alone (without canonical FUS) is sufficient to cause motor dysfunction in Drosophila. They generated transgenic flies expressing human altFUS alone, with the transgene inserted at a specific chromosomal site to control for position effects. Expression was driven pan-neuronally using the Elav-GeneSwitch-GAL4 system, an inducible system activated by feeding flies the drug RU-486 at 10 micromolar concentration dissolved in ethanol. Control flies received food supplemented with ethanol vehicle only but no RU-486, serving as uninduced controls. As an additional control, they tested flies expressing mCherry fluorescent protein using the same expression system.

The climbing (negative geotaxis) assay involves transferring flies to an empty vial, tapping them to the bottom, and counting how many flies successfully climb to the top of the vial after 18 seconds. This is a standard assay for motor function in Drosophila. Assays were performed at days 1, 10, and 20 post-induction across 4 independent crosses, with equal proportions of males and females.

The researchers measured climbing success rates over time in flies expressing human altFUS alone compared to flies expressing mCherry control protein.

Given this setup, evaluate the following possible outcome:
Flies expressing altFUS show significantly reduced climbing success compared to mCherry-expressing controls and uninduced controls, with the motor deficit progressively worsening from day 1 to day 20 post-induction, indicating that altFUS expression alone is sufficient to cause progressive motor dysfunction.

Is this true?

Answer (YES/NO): NO